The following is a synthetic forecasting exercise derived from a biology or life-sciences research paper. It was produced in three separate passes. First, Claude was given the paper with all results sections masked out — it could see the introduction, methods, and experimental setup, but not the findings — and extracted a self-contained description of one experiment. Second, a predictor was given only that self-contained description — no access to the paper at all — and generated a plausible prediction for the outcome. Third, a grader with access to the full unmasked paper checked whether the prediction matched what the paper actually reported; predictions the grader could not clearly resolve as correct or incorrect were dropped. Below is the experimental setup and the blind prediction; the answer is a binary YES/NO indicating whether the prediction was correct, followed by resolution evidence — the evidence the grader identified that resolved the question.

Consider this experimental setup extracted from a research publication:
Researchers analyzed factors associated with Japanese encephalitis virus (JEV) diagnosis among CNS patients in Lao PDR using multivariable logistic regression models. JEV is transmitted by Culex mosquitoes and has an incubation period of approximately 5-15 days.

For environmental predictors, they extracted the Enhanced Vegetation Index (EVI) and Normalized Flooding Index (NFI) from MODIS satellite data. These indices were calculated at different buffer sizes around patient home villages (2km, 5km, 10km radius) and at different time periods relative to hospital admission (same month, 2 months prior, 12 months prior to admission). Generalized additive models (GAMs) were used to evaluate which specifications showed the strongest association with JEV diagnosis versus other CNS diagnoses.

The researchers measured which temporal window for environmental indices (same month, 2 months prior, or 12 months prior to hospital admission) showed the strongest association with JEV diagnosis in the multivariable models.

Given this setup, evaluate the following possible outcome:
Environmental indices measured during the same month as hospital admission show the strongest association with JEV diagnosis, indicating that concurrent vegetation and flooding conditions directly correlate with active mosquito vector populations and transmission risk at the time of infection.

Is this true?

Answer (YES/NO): YES